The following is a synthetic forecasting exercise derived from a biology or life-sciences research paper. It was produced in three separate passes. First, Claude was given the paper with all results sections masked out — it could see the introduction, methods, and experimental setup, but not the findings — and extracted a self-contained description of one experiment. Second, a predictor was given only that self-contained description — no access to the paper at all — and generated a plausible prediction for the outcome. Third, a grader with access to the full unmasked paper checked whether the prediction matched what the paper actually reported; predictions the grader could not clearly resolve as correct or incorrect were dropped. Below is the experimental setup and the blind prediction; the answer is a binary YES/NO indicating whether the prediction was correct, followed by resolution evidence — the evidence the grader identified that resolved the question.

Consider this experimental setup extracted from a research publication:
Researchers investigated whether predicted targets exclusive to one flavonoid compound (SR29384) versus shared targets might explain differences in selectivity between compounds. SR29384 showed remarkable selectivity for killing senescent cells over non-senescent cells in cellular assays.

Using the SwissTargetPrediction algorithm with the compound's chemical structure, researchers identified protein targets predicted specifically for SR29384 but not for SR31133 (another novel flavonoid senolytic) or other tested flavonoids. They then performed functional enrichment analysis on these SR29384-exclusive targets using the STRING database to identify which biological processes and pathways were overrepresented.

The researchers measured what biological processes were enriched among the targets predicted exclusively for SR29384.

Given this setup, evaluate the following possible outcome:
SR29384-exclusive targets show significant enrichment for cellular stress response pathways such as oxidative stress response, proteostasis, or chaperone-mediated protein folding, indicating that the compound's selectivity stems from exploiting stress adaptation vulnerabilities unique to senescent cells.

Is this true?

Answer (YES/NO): NO